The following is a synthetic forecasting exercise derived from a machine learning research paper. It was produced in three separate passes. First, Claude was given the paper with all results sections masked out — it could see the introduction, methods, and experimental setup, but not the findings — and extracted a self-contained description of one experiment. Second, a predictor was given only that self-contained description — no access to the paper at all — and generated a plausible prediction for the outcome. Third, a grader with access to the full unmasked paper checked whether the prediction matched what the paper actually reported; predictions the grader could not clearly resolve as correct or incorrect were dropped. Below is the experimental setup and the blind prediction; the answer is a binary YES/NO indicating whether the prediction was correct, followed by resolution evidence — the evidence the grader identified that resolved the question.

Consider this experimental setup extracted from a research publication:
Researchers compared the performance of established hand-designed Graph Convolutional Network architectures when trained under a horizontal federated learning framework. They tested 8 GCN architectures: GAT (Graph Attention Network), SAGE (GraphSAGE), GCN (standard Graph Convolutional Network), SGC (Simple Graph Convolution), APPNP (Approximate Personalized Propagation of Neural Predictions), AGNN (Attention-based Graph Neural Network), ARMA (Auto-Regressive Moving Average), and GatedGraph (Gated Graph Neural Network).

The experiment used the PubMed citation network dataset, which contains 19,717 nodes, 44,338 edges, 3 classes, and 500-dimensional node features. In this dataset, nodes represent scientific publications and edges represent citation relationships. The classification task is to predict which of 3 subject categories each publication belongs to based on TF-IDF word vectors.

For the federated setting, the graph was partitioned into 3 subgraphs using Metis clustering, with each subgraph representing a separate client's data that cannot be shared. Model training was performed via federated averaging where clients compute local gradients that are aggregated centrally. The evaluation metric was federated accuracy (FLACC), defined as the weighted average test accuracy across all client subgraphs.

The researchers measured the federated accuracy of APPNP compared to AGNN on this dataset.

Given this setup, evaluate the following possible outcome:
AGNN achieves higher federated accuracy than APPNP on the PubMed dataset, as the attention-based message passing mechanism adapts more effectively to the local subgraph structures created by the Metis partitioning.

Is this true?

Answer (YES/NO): YES